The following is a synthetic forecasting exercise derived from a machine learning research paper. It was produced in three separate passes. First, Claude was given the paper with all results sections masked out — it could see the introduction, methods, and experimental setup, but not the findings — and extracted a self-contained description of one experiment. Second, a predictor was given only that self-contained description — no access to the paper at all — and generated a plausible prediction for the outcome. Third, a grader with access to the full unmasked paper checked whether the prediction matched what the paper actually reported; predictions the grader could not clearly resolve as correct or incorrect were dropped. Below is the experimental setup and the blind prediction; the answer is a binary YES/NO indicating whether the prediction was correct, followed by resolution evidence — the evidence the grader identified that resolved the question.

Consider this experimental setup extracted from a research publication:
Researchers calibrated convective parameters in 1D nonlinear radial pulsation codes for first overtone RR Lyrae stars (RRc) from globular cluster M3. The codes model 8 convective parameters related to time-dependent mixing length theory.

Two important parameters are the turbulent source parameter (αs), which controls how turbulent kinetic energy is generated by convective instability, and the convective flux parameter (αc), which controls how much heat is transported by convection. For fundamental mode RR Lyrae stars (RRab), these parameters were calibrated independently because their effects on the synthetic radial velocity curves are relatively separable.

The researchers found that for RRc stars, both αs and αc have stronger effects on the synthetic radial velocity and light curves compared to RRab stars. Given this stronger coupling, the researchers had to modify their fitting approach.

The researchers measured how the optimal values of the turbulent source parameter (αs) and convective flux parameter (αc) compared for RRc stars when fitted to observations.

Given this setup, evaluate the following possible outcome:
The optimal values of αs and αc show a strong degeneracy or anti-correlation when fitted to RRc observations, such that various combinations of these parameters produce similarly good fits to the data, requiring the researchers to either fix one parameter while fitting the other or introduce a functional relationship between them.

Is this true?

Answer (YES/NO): YES